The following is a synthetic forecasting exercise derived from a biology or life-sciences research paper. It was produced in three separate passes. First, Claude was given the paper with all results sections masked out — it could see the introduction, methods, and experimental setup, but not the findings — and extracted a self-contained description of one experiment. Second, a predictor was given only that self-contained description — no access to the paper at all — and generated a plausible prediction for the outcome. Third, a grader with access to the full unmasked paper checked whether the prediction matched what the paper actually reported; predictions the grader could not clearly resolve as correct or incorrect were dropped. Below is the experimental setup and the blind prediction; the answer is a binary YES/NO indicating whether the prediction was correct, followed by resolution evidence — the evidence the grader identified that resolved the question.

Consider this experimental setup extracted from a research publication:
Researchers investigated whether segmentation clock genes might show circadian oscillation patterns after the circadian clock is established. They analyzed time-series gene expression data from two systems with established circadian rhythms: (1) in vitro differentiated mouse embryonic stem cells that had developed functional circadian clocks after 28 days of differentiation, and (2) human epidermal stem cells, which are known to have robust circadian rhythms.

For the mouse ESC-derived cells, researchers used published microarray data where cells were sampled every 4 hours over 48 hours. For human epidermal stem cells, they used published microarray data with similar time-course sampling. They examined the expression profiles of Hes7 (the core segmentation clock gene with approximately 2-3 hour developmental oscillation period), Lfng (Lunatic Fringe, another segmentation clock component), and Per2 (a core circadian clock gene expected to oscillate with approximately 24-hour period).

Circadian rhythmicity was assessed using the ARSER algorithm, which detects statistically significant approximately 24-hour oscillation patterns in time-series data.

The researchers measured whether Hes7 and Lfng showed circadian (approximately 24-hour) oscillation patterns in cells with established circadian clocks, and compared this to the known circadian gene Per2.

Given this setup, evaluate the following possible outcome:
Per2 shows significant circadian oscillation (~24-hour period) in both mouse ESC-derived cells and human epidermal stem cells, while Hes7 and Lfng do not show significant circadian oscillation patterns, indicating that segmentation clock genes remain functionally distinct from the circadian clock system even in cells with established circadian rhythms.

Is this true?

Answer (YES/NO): NO